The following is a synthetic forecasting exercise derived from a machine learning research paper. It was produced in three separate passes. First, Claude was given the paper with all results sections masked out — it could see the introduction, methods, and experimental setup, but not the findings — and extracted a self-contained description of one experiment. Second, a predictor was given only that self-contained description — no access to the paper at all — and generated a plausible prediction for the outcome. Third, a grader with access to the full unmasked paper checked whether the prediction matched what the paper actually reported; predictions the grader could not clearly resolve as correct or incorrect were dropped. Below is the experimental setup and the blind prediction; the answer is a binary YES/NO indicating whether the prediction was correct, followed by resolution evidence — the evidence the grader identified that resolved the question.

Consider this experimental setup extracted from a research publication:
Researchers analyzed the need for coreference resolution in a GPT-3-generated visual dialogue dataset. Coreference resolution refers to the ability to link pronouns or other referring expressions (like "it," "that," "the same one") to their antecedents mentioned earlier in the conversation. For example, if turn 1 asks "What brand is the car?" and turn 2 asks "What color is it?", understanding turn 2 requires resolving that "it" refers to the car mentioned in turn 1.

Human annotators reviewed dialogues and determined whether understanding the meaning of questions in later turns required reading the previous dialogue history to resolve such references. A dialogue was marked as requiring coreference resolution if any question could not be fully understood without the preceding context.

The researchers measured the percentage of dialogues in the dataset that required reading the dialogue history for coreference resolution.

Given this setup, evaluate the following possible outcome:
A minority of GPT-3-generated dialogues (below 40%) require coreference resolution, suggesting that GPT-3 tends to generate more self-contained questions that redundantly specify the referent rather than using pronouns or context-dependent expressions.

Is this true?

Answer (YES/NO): YES